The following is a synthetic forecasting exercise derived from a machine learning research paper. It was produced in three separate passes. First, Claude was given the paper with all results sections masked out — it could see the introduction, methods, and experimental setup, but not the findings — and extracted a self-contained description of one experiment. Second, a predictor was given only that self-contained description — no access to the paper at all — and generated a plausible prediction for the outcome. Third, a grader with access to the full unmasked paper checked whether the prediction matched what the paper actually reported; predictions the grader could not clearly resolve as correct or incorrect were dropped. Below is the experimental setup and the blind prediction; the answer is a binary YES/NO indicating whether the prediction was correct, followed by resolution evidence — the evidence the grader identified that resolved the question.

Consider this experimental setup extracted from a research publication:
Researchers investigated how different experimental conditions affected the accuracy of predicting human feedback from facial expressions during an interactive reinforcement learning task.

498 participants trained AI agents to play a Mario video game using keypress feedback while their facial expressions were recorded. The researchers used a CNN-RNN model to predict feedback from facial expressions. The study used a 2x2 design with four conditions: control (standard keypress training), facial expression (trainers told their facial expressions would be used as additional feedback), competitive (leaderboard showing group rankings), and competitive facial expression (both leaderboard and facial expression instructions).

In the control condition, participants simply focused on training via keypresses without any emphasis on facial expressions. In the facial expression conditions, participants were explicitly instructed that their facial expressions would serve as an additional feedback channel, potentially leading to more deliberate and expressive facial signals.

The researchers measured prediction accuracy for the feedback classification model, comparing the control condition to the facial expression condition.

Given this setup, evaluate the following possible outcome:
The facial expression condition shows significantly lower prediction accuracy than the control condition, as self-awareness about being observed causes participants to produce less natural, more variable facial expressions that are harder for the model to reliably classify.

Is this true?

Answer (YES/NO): NO